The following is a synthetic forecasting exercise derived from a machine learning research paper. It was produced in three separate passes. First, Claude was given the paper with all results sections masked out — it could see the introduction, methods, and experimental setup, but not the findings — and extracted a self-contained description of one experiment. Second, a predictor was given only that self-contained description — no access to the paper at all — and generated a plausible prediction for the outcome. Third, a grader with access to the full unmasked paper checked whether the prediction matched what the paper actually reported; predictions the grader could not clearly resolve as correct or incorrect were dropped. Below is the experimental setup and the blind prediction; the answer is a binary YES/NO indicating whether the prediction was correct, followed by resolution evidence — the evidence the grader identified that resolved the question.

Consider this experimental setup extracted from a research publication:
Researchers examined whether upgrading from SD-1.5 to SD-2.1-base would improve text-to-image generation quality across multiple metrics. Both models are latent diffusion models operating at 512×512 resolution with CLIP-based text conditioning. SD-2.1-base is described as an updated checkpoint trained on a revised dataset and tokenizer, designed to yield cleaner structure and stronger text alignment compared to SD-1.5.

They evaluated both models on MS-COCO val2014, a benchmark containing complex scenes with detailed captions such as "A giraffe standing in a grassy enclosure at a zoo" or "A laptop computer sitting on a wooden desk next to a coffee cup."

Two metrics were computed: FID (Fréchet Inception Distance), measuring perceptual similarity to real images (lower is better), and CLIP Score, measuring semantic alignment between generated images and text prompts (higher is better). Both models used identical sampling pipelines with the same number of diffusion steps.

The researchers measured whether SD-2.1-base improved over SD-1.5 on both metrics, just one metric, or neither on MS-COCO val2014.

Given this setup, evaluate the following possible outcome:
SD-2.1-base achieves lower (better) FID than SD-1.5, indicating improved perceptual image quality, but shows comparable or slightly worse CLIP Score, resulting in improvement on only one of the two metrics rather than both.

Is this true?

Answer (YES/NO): NO